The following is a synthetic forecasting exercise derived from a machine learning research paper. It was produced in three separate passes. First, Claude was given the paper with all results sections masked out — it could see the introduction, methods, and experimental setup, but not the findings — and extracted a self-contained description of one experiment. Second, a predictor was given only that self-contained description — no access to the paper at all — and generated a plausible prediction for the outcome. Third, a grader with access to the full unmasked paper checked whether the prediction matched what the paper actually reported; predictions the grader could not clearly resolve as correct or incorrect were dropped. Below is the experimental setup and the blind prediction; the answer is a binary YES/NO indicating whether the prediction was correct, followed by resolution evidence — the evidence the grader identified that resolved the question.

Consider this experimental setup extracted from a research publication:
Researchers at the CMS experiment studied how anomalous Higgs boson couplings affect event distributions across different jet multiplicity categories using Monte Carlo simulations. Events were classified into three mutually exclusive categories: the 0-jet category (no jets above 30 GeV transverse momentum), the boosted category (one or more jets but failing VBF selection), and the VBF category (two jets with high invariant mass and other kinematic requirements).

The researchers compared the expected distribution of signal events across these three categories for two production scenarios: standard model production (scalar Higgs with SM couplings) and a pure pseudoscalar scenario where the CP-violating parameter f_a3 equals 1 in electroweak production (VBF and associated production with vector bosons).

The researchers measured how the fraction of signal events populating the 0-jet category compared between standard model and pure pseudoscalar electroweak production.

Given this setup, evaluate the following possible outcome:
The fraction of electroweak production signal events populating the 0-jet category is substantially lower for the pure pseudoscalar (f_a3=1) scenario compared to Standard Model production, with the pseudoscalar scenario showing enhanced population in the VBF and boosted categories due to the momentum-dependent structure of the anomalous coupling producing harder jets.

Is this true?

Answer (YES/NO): YES